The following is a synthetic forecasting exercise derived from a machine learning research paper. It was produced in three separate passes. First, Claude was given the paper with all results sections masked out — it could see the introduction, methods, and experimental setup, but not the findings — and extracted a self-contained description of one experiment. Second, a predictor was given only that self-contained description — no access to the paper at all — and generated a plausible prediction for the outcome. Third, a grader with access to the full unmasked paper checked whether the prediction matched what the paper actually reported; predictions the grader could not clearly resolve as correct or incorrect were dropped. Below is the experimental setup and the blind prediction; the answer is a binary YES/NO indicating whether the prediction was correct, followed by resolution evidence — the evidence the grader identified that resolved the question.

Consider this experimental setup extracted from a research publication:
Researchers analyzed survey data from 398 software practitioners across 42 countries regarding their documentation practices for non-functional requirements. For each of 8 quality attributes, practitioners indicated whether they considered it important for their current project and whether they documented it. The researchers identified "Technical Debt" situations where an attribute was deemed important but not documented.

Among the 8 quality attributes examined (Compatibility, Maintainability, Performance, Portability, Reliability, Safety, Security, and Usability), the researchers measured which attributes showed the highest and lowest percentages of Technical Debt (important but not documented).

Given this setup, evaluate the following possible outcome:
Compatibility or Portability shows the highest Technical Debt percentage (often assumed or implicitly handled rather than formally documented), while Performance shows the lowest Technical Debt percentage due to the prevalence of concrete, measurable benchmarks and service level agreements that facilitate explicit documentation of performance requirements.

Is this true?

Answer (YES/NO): NO